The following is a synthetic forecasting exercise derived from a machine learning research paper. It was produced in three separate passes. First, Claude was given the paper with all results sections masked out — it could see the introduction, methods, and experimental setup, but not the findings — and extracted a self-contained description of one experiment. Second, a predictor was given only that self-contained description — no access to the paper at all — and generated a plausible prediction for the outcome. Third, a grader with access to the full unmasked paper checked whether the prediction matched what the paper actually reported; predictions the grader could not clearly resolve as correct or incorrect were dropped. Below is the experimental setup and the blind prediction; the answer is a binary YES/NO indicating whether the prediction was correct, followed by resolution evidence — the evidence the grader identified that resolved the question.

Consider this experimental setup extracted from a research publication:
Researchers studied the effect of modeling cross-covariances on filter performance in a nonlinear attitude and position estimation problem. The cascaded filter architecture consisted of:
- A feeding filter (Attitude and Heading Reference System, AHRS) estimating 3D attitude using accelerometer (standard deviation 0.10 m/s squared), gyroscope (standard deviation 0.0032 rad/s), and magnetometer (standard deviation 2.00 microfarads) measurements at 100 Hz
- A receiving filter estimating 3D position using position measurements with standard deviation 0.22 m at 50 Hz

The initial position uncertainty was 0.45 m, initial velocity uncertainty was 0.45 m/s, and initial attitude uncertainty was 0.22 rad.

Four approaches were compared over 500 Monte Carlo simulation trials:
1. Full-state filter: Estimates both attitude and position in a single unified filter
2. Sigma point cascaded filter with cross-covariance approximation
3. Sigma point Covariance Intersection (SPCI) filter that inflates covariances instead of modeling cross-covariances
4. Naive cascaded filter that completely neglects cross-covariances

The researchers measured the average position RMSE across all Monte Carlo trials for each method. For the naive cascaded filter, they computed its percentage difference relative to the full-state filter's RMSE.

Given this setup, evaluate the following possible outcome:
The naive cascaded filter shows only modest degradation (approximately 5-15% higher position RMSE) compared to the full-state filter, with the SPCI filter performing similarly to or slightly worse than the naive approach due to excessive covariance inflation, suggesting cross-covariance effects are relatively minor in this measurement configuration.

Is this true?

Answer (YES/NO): NO